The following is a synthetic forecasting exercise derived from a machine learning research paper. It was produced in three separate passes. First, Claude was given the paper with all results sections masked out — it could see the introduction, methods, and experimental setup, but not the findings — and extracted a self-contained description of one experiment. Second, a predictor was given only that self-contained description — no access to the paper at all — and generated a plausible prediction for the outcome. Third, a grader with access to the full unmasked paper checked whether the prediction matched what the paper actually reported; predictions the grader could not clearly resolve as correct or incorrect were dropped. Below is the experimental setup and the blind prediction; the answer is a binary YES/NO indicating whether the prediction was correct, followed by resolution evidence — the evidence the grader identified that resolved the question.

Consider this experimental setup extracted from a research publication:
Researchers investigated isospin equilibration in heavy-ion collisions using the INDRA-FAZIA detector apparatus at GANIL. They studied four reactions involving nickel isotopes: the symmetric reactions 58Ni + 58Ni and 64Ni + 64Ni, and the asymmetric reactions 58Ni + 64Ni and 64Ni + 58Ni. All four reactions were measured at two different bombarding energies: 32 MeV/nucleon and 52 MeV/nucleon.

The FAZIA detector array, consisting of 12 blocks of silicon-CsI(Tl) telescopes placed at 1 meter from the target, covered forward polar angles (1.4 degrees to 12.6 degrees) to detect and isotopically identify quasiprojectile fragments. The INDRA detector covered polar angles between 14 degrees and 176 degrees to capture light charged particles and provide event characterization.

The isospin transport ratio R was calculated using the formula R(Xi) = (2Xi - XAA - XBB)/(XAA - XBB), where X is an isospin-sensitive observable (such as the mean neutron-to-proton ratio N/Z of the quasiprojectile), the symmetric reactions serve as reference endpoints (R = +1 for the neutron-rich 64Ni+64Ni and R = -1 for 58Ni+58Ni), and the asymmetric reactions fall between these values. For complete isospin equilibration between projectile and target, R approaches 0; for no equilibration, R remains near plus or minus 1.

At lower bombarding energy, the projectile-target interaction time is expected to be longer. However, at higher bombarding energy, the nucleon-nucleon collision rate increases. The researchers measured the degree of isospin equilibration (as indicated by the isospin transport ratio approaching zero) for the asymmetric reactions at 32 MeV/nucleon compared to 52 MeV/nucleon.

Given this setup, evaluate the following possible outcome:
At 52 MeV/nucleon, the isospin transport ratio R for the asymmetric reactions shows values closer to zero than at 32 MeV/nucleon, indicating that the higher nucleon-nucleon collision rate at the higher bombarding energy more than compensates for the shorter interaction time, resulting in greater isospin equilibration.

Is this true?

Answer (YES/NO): NO